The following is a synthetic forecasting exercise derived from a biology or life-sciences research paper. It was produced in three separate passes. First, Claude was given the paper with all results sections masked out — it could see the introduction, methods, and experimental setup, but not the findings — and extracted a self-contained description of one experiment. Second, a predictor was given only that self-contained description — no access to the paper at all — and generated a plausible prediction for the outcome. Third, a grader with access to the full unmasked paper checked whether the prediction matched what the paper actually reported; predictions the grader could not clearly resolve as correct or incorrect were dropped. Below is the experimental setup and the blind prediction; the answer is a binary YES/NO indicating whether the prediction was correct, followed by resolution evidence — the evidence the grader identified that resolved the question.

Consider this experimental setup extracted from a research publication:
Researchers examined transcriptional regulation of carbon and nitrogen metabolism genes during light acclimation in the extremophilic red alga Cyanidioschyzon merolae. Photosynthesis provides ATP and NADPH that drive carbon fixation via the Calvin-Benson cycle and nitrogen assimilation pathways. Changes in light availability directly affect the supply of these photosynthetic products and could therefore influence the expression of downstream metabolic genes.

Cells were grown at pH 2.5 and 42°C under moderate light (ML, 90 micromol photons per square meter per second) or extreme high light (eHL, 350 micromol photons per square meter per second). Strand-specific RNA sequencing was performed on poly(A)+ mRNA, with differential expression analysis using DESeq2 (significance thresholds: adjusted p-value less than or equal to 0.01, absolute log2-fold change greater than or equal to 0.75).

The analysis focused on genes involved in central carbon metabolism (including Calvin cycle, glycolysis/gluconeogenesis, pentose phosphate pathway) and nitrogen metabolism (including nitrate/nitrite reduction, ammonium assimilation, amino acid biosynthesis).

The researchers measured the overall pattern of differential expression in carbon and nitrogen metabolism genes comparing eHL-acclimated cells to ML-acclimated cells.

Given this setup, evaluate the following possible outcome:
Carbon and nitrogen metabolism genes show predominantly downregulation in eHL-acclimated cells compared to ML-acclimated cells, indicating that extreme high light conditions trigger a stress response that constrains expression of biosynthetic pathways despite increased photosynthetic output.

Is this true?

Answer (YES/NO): NO